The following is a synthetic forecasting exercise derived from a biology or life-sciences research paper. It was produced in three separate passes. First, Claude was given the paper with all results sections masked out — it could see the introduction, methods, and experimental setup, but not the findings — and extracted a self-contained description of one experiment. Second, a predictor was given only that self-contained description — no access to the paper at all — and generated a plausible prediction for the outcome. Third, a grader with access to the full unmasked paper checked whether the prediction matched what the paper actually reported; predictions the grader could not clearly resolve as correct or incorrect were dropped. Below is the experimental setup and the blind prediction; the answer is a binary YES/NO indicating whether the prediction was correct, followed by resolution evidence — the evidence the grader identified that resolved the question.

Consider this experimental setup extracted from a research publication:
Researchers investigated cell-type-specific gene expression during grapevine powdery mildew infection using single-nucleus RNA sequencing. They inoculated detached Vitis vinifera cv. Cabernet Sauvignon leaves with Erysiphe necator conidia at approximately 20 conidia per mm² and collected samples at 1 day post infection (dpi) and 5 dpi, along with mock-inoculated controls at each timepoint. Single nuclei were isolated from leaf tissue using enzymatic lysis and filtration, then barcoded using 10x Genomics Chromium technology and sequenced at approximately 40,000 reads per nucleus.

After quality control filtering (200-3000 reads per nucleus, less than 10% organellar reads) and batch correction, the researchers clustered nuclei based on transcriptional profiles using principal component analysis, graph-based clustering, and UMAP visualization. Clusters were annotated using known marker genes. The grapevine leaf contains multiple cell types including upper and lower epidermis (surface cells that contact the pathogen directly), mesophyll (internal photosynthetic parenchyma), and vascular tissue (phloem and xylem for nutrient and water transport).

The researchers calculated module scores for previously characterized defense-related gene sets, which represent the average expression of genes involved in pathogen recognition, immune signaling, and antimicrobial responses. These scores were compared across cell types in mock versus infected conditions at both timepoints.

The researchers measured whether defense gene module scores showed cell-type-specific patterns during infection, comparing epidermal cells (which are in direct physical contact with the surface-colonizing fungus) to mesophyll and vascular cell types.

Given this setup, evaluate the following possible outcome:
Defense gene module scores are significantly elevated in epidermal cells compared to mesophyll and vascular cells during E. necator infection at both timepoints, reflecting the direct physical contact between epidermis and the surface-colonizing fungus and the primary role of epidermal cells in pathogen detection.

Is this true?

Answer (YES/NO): NO